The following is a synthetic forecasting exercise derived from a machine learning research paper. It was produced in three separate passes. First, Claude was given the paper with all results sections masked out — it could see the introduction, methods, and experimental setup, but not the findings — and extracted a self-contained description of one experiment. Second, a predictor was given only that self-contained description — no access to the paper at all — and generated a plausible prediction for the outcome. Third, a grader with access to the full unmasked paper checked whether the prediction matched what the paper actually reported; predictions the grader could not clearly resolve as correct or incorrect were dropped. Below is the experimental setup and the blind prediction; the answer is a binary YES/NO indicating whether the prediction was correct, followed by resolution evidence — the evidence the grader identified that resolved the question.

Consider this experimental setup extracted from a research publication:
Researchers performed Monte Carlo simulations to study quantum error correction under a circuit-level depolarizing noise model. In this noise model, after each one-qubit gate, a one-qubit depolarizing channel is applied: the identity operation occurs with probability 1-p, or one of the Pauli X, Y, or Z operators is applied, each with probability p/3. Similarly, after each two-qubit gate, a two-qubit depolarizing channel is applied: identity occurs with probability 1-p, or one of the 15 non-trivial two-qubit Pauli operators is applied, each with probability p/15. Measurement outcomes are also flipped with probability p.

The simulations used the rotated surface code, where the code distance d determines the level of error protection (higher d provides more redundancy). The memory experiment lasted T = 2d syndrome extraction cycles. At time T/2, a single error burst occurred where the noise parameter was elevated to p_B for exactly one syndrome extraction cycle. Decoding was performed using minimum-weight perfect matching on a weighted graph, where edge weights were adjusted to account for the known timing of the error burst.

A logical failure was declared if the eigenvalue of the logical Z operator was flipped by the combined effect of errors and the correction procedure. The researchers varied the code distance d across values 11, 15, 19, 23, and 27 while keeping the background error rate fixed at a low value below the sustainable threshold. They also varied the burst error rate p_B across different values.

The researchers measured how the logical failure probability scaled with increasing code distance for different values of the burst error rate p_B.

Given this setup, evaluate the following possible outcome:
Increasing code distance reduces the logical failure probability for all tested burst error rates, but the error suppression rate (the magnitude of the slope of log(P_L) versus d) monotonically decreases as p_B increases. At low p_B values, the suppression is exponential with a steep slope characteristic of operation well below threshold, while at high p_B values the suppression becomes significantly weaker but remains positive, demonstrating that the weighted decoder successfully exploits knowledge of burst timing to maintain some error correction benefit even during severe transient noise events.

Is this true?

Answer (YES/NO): NO